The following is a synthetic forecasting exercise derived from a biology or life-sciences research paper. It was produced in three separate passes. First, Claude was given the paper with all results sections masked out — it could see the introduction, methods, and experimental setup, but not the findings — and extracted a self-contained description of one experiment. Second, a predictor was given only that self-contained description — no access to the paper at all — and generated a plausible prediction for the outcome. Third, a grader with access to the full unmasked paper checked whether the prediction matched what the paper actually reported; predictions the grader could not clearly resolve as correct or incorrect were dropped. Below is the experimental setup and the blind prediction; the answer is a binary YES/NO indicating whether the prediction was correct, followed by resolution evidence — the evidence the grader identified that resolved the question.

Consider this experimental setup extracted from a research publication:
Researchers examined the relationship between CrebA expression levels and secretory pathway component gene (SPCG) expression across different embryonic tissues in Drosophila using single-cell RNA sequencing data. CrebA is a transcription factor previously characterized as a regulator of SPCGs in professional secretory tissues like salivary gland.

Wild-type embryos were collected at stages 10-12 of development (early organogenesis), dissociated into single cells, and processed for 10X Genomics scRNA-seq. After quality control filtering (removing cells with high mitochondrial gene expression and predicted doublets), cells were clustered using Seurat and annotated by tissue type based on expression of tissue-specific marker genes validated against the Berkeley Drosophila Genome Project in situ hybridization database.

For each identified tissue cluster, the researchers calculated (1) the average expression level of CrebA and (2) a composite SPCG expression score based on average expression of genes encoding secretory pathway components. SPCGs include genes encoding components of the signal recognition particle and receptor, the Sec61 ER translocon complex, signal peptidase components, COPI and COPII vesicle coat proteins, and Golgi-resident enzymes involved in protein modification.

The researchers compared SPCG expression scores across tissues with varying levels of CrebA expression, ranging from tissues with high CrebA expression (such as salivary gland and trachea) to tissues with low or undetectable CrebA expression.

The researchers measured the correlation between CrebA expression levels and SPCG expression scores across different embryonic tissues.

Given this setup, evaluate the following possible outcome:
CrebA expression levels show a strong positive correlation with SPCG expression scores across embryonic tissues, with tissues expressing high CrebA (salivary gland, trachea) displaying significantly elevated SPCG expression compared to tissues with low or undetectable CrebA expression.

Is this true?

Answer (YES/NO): YES